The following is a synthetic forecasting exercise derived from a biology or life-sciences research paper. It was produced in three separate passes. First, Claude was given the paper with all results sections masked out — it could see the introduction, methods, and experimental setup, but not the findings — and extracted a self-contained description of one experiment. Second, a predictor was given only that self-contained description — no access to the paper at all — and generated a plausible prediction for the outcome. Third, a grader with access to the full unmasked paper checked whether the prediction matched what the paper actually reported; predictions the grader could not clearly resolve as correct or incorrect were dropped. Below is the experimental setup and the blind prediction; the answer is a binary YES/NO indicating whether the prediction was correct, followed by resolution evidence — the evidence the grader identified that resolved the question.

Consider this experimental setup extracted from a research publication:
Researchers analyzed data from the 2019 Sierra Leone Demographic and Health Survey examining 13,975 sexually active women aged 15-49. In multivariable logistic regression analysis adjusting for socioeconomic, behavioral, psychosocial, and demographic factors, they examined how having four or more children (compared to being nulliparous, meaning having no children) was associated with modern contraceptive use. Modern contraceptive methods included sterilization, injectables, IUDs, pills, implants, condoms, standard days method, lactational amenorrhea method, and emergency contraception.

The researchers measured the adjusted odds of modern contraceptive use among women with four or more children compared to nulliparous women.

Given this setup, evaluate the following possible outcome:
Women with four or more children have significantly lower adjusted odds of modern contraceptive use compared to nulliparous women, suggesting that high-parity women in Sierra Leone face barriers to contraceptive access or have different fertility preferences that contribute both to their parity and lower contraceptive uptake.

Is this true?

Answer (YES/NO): NO